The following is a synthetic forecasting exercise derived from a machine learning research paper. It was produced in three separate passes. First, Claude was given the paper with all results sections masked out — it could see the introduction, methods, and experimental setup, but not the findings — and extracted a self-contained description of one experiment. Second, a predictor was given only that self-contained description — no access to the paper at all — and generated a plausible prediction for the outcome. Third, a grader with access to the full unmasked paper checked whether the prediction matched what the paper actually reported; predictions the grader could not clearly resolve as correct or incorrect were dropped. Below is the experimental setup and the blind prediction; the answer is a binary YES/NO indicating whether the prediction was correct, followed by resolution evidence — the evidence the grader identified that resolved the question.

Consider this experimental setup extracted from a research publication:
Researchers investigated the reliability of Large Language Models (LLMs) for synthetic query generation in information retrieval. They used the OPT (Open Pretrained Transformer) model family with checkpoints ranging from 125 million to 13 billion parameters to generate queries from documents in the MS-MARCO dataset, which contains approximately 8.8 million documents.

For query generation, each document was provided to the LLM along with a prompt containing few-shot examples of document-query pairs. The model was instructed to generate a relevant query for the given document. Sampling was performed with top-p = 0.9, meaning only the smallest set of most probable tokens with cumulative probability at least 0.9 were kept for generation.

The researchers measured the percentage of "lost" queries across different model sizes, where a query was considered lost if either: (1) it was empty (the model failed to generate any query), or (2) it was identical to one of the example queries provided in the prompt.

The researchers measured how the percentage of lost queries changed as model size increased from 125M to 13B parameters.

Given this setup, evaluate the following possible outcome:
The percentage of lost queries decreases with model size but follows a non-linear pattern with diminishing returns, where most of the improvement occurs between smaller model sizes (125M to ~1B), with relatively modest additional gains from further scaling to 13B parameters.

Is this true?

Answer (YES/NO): NO